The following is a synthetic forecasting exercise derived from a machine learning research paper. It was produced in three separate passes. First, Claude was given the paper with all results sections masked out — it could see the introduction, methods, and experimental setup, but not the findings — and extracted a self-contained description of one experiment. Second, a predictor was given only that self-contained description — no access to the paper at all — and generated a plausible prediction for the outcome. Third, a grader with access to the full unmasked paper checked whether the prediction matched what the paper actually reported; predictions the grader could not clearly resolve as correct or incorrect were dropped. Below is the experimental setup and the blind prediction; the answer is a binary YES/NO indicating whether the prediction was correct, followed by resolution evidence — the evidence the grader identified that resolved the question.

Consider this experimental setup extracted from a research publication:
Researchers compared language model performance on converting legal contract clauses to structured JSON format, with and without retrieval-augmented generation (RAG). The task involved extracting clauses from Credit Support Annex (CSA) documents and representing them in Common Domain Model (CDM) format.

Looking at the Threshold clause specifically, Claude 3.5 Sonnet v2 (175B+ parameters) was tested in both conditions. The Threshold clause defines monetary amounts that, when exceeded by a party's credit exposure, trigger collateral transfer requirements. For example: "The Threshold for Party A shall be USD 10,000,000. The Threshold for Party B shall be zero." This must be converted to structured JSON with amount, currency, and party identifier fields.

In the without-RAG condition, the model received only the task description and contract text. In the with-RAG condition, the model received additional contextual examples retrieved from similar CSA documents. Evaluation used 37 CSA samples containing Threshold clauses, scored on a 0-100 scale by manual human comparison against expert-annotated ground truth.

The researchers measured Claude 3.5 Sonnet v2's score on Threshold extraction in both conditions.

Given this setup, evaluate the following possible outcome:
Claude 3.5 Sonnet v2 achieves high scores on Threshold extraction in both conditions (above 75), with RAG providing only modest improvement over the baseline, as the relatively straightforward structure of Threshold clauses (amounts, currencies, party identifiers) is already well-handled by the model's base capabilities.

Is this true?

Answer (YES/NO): NO